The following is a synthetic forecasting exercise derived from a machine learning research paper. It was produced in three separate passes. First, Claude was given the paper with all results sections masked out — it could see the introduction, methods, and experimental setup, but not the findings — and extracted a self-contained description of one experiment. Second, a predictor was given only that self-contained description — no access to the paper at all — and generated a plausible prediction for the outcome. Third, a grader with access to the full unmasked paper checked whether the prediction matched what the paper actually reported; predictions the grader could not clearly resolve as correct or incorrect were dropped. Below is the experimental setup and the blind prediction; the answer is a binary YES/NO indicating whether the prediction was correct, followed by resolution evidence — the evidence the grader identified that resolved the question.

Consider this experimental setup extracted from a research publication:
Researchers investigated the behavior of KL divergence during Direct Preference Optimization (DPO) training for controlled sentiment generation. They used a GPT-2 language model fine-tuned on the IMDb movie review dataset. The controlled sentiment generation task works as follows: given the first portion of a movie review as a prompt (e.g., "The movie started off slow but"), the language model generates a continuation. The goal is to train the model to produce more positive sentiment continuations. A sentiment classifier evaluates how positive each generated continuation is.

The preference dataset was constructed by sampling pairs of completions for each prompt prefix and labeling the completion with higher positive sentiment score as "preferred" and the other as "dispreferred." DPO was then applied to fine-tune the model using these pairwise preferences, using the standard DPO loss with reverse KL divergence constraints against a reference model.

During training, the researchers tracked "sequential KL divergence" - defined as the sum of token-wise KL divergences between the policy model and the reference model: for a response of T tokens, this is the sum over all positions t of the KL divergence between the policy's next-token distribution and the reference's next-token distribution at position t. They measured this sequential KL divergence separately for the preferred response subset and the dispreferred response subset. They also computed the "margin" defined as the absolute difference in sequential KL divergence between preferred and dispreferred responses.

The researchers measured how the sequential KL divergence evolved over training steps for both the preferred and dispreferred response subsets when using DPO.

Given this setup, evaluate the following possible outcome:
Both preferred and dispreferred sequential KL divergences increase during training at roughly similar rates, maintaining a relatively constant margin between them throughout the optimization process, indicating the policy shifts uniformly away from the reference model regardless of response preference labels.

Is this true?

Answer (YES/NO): NO